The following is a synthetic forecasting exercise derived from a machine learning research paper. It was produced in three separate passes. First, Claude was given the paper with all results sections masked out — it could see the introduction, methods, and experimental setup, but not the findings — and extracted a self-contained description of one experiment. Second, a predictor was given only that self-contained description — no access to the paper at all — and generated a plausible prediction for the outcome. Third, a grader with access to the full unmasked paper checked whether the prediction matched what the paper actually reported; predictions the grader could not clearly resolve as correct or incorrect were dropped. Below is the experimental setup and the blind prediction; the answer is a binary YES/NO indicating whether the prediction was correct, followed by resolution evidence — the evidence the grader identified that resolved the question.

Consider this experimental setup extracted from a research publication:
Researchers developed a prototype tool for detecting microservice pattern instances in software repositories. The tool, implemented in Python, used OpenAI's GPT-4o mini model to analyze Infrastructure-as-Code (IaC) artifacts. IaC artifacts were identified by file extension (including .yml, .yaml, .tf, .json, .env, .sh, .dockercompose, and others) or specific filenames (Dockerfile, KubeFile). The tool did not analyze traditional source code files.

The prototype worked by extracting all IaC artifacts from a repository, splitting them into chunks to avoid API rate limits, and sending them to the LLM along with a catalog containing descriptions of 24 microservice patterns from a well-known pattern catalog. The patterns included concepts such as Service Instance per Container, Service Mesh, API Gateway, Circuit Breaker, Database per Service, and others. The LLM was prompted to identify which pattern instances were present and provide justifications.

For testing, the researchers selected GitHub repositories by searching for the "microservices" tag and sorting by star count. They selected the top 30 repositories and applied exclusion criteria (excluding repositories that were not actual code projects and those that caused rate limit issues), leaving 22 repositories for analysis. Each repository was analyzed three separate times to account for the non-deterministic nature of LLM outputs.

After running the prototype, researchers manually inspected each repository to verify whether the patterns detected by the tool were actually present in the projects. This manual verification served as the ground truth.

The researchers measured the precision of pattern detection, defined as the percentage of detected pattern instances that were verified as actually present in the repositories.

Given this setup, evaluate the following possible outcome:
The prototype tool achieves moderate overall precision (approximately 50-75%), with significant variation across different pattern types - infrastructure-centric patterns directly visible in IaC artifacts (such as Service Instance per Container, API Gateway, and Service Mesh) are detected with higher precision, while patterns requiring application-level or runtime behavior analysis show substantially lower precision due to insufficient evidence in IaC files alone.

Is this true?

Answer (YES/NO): NO